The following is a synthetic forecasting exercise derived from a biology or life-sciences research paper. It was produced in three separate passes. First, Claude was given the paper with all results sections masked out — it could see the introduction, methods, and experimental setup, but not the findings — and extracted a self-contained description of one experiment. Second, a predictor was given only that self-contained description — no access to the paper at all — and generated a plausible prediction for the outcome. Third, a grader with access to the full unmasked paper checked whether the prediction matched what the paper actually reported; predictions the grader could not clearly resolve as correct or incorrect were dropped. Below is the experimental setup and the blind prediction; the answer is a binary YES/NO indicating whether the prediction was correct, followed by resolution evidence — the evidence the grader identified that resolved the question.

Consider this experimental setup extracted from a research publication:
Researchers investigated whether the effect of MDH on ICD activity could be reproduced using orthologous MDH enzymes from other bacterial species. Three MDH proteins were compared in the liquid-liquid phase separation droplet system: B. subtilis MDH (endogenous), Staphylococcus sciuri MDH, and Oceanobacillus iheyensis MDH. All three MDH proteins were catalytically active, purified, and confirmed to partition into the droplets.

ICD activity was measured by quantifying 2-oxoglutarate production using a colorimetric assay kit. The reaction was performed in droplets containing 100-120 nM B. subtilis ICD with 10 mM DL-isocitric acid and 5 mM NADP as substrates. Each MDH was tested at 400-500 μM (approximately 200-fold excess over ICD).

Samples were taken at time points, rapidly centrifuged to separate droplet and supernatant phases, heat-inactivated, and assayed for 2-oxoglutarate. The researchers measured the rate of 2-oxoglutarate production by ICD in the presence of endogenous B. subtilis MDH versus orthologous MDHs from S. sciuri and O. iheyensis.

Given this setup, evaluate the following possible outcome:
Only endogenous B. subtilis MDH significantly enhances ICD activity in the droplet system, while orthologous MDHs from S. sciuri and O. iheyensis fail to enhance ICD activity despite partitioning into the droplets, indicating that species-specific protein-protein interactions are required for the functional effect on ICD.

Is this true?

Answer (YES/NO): YES